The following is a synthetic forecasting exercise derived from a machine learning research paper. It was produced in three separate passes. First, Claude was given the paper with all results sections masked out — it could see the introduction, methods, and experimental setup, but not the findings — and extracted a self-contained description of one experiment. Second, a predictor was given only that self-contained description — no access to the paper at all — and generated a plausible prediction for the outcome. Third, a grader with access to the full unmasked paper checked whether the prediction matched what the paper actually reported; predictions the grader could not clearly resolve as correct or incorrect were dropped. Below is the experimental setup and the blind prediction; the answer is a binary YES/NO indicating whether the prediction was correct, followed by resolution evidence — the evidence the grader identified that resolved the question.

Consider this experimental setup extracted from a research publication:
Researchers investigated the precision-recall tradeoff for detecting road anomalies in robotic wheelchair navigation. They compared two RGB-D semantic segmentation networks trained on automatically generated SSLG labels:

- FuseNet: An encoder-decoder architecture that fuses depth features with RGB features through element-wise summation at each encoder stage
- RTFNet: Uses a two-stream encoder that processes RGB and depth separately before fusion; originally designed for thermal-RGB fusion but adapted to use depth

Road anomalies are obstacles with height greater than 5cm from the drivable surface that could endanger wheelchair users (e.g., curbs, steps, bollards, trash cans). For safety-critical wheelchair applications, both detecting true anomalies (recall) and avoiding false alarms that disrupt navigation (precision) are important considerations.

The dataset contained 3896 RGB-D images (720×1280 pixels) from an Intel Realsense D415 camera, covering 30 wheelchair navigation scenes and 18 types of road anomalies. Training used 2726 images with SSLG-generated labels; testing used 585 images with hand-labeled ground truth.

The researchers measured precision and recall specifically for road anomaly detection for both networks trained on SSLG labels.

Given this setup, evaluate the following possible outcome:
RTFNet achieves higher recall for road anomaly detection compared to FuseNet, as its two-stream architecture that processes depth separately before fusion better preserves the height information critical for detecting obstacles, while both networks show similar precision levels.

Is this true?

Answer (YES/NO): NO